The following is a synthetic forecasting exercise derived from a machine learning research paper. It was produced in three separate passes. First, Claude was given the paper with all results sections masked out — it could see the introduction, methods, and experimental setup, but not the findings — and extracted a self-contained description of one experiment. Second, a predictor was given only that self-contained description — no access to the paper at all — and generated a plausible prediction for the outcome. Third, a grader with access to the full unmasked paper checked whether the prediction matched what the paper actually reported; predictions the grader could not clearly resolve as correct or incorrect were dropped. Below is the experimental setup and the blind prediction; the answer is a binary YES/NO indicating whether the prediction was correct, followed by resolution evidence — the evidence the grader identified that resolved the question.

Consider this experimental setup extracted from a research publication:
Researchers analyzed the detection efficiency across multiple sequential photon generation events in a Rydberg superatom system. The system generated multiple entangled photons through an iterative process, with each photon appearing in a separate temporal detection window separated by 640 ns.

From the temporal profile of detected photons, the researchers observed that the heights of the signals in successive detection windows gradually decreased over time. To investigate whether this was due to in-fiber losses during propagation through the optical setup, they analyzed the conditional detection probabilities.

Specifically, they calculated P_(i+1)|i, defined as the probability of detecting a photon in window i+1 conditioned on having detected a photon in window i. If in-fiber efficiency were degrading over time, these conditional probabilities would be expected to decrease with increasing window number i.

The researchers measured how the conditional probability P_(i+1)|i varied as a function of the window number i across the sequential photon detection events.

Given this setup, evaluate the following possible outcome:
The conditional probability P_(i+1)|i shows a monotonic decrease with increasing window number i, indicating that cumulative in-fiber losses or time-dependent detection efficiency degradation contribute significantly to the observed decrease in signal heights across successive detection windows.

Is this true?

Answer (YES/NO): NO